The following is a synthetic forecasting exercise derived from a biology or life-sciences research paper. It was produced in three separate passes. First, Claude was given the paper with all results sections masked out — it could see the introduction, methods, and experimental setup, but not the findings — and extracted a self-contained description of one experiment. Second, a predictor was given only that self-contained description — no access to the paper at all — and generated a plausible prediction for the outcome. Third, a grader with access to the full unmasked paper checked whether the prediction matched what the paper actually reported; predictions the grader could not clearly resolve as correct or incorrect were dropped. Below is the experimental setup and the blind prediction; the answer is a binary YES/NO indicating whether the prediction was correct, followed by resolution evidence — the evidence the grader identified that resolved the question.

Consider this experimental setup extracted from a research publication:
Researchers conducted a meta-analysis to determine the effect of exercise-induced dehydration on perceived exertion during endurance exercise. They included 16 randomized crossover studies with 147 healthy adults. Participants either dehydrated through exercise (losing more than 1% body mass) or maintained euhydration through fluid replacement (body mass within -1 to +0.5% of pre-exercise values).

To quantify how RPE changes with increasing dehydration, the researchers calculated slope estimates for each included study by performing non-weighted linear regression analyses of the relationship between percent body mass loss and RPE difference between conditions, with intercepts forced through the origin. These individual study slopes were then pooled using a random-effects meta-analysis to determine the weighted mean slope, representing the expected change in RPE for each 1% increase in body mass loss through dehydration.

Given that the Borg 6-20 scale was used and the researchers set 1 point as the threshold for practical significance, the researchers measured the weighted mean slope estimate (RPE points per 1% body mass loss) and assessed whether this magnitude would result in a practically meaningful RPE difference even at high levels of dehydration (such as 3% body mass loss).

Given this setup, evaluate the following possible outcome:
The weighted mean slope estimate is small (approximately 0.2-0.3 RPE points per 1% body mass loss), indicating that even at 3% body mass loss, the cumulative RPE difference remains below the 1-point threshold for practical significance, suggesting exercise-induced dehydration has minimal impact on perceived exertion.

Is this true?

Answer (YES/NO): YES